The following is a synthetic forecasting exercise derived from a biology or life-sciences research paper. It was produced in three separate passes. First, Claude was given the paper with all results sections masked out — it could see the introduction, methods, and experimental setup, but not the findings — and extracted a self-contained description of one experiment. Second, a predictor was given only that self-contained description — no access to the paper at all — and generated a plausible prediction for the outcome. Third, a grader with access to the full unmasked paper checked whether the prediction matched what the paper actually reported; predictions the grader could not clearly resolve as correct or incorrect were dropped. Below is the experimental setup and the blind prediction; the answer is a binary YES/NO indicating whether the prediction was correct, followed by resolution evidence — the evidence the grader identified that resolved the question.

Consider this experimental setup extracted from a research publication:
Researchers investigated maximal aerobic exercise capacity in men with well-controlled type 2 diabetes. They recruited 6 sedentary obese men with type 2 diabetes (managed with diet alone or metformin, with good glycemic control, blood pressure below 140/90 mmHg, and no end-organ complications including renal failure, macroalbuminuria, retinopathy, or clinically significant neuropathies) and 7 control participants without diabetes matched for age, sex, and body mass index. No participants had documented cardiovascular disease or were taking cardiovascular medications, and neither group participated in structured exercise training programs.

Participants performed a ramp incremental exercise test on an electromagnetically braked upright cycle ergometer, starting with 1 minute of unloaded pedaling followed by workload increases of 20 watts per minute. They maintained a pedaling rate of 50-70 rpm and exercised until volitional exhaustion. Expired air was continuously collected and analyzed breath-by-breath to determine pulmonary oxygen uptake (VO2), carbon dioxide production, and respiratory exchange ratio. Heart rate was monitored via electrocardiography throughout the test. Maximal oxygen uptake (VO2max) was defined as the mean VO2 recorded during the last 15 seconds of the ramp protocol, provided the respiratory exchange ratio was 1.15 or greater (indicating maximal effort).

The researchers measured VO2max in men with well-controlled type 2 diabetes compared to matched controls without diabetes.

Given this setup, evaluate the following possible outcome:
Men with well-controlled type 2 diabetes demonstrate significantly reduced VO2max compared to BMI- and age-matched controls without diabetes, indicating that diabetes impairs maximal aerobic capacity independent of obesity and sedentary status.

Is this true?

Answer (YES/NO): NO